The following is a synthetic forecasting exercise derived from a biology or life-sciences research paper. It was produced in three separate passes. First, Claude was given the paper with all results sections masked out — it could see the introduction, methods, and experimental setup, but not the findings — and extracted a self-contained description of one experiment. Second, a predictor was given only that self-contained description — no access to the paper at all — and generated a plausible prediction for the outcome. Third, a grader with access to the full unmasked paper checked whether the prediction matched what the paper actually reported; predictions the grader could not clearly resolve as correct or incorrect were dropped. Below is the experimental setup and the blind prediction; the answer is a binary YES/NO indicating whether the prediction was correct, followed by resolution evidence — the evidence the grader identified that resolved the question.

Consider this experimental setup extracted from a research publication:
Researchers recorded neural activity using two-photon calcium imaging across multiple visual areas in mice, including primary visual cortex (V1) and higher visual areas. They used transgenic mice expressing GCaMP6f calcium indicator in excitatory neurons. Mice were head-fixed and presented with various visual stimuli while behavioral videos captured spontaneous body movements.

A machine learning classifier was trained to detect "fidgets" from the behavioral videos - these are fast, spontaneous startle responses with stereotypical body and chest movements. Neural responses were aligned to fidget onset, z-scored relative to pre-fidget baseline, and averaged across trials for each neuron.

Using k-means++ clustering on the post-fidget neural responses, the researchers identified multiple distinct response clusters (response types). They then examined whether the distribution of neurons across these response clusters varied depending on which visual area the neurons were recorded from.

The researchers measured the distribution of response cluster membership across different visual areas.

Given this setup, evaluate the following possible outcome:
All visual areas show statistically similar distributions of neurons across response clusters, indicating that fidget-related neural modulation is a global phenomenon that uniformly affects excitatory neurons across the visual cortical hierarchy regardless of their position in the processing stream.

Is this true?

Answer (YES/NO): YES